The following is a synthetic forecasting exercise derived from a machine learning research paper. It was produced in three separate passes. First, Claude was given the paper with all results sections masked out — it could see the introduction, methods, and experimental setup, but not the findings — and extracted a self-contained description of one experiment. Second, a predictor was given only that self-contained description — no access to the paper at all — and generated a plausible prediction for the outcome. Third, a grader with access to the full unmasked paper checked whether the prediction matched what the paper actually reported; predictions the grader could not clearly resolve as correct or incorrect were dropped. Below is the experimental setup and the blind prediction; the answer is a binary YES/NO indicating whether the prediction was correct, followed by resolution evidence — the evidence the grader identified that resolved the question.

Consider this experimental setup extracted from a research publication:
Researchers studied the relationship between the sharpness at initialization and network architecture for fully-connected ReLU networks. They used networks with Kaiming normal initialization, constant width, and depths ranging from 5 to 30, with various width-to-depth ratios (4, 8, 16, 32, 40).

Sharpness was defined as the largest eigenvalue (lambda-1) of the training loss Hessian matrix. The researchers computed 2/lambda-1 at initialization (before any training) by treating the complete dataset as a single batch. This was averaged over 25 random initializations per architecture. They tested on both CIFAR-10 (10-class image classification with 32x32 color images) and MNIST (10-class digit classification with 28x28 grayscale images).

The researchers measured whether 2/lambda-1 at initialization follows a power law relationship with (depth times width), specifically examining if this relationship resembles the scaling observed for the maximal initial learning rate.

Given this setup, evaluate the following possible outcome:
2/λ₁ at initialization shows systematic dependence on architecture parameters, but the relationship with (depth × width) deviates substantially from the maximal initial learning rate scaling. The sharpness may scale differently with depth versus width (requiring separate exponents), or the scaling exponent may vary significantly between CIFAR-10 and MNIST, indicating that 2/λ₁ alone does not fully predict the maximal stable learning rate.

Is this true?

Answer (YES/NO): NO